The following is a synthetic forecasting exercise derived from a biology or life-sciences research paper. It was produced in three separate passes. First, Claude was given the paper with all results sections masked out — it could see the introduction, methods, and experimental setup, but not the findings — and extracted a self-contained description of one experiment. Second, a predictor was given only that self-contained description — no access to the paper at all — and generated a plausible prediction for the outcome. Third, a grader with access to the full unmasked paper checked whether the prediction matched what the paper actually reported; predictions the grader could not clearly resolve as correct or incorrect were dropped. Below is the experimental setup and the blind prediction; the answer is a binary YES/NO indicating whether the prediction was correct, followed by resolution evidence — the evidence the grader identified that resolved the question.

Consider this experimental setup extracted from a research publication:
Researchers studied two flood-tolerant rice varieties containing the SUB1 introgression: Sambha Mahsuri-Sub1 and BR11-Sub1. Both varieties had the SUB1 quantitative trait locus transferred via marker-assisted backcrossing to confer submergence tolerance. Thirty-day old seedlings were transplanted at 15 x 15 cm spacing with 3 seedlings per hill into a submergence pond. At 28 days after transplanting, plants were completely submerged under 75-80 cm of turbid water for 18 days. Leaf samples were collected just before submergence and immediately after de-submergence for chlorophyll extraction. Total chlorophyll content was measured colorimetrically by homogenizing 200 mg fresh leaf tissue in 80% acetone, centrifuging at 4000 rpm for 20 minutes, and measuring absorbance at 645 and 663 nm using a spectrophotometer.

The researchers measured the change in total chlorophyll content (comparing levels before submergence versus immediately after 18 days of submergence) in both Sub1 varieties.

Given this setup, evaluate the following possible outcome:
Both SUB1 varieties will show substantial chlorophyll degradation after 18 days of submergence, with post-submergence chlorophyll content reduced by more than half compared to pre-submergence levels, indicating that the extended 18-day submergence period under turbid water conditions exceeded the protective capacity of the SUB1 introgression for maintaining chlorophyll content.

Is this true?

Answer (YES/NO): NO